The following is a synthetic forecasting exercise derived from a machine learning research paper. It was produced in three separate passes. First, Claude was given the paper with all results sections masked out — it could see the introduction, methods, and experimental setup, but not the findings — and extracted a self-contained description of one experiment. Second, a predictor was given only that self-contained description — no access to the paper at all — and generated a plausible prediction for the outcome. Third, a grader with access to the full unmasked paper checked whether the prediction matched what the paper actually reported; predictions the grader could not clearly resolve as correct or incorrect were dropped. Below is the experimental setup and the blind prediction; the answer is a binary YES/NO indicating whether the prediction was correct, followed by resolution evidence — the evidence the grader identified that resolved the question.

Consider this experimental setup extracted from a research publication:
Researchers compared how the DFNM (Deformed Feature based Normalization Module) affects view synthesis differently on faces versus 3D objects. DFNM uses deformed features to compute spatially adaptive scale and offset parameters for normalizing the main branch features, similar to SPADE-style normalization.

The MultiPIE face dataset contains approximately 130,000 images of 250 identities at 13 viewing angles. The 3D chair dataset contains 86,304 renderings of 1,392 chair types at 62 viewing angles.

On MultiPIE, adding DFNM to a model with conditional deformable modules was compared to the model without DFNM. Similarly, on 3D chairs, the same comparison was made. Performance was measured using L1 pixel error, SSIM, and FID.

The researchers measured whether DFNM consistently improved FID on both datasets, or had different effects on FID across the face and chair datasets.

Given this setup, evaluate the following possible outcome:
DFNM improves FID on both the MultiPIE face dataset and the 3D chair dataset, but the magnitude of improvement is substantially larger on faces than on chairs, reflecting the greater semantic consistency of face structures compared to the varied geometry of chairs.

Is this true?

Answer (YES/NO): NO